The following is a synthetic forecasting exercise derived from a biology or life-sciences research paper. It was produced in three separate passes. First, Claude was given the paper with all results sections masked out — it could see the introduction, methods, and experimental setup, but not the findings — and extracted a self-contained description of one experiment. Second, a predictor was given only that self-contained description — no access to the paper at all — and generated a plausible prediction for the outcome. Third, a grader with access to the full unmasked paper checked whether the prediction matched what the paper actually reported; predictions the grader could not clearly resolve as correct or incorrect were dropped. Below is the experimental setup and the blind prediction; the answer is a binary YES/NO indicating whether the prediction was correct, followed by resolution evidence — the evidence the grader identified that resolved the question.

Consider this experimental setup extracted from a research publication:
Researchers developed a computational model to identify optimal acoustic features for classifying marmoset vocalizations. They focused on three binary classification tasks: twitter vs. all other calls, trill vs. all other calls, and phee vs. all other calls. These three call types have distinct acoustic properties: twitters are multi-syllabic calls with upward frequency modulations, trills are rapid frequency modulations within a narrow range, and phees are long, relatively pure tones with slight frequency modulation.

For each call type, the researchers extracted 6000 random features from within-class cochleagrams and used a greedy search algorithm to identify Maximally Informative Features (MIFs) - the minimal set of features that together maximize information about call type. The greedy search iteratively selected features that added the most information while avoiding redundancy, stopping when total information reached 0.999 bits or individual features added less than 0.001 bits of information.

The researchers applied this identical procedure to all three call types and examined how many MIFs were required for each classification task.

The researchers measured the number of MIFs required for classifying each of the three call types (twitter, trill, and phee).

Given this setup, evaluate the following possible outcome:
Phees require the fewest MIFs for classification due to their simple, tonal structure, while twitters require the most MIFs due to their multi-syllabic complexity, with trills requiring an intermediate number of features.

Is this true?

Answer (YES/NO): NO